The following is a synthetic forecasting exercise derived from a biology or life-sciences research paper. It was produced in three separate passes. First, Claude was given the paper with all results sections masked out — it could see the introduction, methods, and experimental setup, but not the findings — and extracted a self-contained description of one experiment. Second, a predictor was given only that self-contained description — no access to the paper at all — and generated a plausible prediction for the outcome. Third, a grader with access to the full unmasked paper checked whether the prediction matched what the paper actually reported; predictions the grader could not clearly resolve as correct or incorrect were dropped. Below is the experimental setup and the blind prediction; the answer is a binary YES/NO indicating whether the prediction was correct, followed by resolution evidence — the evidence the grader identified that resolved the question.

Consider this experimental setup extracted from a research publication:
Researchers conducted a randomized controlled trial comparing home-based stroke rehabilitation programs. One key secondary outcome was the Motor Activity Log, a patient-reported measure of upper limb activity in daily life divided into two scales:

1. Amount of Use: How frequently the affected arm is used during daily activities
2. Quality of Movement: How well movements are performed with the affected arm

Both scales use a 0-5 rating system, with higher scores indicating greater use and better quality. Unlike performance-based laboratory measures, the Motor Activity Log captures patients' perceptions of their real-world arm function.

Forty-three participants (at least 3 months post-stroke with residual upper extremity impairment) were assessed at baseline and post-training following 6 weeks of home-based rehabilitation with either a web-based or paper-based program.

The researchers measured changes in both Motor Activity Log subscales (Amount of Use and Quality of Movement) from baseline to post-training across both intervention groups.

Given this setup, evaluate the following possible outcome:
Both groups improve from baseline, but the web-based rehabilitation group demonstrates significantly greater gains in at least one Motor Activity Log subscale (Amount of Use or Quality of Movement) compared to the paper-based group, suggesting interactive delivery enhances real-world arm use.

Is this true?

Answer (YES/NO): YES